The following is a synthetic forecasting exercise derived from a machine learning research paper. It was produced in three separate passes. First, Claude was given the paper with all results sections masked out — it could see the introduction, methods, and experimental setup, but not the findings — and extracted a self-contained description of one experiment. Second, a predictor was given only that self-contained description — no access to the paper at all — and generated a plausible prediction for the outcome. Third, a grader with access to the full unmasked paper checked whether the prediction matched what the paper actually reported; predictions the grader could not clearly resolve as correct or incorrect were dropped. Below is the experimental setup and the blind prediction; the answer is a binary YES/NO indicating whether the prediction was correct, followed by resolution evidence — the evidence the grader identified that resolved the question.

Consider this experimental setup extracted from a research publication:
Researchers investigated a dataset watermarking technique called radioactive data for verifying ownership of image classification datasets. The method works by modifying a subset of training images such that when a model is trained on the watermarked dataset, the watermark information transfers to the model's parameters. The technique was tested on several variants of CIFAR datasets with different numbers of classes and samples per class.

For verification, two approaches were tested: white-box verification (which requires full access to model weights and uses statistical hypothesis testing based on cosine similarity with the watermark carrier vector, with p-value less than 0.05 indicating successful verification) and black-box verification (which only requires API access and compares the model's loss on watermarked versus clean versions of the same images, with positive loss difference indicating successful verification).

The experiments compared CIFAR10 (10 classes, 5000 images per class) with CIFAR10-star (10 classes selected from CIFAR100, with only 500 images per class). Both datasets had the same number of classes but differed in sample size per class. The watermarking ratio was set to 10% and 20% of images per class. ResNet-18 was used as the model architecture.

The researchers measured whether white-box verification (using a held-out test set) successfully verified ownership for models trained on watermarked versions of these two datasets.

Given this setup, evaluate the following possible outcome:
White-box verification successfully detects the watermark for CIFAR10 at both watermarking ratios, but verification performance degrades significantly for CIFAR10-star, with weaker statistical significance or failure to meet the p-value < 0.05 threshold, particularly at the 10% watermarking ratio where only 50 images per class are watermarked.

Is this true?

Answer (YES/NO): NO